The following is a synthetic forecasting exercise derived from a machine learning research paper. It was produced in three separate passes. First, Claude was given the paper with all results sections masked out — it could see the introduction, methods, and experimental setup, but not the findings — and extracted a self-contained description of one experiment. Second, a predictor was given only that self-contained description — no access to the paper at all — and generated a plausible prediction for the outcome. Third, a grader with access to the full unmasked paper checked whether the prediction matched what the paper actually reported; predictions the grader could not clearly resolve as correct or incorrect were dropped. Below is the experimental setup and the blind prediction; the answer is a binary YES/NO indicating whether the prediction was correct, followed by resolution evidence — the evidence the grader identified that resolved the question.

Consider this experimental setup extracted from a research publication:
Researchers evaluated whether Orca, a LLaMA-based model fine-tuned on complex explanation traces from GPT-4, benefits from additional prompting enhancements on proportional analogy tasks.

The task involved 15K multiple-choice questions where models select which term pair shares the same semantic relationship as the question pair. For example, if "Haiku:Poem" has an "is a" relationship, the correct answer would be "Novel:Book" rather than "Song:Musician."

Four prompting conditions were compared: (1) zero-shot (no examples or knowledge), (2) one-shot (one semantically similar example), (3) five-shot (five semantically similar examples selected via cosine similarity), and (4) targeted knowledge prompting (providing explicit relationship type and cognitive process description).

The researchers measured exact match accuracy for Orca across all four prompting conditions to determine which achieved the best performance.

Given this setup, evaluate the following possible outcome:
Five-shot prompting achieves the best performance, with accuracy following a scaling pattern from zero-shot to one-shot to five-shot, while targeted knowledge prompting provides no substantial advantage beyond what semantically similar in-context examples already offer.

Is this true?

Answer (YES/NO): NO